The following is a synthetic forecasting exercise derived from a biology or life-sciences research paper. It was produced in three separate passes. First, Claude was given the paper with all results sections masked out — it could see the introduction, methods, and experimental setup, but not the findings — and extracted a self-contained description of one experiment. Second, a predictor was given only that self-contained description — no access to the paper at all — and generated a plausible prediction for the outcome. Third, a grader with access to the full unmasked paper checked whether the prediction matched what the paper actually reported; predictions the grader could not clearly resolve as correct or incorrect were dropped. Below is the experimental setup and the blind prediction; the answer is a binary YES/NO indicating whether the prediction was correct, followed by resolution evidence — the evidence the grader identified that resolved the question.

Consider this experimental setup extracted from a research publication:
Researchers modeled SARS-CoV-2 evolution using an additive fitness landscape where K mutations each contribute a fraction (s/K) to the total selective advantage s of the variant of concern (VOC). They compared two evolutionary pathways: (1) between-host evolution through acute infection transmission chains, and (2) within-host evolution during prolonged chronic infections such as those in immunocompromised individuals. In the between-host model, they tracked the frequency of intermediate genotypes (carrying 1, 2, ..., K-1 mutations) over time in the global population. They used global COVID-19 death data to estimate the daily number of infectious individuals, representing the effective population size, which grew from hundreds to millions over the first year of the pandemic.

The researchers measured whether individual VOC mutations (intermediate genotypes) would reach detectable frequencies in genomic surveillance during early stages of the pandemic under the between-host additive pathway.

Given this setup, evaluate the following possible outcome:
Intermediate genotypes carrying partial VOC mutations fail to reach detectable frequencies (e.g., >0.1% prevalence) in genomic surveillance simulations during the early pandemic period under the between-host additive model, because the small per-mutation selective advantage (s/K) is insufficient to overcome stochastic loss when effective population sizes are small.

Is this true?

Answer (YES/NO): NO